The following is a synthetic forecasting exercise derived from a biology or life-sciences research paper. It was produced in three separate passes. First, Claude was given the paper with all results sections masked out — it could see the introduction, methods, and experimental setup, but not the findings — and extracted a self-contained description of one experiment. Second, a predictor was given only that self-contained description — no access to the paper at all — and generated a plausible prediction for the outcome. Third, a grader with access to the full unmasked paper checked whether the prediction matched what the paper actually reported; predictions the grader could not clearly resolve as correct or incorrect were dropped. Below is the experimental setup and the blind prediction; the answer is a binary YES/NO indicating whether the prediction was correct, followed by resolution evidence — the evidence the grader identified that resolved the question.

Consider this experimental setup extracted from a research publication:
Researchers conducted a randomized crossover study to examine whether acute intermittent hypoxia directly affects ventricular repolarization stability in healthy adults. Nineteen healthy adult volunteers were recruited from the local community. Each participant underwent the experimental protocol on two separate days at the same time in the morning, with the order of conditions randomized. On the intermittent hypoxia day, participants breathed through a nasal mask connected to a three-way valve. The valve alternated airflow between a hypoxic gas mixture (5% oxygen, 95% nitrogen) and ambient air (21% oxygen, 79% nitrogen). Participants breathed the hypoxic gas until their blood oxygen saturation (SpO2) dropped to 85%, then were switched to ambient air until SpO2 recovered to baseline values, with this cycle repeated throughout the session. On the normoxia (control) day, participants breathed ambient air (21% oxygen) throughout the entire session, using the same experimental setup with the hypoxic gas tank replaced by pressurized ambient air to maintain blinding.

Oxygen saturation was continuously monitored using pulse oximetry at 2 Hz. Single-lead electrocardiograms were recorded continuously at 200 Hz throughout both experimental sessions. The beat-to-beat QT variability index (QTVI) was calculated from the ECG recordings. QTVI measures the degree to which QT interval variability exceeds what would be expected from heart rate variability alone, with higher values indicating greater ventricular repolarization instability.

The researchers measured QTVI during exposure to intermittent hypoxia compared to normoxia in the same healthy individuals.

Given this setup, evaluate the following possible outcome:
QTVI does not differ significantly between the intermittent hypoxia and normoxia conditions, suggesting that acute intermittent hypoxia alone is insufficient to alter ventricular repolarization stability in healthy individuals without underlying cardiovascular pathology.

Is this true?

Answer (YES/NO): NO